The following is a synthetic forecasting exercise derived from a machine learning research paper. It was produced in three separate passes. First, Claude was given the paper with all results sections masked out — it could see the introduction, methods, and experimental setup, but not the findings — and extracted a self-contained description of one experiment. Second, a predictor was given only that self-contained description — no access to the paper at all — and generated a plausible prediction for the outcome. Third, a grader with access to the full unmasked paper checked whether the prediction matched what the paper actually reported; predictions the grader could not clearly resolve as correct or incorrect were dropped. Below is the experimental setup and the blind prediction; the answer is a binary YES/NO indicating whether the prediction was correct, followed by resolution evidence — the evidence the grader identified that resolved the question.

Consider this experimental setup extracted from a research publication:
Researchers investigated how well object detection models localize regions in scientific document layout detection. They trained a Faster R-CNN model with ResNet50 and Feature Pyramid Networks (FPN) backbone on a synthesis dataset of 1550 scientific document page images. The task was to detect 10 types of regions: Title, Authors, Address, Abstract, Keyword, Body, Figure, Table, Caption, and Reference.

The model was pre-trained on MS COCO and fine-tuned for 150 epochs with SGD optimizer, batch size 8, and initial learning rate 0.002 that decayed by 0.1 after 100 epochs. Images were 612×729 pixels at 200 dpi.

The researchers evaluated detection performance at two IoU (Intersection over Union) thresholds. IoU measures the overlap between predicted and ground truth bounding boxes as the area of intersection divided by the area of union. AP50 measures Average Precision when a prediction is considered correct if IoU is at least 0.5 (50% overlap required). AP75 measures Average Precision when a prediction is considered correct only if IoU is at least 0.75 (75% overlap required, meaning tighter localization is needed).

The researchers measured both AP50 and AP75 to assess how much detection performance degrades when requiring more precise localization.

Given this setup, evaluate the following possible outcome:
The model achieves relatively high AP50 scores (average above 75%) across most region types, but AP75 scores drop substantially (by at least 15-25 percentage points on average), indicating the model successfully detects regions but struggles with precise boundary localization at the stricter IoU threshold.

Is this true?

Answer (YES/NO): NO